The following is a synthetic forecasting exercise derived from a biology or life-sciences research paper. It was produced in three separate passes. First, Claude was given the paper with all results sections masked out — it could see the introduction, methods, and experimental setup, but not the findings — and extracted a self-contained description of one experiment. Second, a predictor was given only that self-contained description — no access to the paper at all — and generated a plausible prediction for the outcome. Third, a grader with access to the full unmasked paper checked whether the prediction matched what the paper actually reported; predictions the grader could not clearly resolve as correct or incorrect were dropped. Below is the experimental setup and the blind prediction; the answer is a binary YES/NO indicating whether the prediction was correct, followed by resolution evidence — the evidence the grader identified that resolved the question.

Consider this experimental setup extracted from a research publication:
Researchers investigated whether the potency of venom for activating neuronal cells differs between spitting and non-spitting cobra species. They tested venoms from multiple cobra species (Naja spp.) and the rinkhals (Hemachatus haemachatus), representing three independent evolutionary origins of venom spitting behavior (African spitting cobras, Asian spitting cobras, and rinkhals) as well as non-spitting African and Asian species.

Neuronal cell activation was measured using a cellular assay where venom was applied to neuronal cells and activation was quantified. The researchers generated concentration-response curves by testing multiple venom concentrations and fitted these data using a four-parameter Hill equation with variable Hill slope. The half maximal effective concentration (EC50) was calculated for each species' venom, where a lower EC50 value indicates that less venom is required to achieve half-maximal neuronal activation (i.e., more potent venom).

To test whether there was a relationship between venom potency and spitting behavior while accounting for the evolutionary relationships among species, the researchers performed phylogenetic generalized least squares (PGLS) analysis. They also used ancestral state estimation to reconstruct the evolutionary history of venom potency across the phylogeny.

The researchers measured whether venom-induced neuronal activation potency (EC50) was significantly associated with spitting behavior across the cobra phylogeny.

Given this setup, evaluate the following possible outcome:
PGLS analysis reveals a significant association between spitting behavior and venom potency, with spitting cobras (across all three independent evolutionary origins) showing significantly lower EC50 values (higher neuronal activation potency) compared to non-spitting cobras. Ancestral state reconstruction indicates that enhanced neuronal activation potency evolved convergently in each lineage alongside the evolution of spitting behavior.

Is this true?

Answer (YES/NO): YES